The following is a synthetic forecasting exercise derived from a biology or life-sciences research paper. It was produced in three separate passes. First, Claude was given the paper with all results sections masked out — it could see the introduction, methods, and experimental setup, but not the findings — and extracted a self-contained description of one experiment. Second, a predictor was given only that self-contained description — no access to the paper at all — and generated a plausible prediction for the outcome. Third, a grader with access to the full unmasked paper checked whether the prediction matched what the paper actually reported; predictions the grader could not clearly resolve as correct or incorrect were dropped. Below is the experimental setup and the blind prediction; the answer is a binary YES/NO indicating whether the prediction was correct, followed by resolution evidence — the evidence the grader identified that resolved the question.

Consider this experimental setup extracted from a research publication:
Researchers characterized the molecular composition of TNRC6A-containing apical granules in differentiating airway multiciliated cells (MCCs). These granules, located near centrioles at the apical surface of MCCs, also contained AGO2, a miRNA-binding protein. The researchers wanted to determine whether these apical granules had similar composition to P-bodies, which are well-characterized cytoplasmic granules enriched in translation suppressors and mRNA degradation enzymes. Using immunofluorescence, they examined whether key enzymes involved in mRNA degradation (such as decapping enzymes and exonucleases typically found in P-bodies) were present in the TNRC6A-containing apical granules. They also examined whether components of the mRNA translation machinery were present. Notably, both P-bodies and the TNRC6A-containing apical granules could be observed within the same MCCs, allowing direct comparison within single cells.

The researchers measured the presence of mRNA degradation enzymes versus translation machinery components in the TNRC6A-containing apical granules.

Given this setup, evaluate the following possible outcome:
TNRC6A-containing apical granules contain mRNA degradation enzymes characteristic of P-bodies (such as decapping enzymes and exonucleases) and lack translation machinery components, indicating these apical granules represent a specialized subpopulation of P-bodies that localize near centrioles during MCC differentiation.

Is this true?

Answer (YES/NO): NO